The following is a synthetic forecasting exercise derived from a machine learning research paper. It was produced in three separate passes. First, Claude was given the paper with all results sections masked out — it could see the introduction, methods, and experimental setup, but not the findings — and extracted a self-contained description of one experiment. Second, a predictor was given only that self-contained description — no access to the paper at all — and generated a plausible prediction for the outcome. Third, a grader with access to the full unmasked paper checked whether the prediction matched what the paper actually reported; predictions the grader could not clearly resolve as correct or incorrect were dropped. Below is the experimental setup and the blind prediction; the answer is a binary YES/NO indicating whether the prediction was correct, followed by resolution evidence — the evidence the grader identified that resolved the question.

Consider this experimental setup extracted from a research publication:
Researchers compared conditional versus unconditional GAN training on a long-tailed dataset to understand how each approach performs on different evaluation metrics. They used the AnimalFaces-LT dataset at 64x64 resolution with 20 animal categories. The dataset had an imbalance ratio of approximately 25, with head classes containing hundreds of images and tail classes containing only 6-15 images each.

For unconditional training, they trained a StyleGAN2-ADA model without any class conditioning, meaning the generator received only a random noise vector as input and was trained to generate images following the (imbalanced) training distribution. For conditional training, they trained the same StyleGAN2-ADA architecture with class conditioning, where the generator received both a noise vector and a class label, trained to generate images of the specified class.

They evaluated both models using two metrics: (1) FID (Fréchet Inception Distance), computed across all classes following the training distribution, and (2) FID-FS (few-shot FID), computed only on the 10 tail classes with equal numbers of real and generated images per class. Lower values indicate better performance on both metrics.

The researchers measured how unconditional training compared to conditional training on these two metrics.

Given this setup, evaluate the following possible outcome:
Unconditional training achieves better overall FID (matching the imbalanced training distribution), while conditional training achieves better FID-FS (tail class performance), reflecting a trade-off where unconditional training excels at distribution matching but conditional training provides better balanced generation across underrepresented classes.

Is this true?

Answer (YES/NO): YES